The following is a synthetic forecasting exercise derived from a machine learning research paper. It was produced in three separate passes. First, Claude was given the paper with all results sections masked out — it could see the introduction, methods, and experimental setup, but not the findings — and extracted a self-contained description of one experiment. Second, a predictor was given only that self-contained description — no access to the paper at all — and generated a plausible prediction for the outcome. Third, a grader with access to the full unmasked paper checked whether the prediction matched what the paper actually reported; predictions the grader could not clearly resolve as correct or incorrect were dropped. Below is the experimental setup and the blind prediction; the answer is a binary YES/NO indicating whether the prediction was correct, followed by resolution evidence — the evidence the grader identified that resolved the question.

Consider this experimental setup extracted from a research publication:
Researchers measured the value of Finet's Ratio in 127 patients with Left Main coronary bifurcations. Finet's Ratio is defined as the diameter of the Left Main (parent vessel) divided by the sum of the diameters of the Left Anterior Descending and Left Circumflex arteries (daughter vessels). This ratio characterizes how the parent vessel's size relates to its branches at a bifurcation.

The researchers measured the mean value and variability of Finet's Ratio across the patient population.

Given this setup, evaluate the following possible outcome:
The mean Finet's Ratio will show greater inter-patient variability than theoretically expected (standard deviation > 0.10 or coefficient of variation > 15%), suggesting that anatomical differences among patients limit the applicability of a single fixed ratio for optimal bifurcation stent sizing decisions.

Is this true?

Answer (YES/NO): NO